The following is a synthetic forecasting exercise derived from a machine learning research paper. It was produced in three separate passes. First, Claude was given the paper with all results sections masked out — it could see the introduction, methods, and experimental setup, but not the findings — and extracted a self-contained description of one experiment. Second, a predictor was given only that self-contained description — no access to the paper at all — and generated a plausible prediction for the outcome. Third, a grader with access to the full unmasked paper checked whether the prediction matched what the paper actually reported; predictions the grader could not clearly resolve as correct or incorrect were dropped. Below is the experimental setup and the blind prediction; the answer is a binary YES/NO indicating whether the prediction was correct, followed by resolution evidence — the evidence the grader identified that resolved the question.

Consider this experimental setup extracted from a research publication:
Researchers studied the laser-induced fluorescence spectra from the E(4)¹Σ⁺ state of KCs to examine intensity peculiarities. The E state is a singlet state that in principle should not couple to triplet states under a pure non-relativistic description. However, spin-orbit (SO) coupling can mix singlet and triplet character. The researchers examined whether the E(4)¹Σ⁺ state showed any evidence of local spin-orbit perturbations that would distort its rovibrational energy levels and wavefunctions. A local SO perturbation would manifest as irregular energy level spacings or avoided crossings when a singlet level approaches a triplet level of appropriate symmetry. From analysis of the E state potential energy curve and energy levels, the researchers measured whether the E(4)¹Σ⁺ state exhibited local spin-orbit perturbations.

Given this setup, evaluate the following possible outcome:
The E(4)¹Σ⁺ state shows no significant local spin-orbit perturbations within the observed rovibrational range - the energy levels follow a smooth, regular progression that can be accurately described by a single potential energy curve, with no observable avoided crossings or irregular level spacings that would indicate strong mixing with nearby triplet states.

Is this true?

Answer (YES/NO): YES